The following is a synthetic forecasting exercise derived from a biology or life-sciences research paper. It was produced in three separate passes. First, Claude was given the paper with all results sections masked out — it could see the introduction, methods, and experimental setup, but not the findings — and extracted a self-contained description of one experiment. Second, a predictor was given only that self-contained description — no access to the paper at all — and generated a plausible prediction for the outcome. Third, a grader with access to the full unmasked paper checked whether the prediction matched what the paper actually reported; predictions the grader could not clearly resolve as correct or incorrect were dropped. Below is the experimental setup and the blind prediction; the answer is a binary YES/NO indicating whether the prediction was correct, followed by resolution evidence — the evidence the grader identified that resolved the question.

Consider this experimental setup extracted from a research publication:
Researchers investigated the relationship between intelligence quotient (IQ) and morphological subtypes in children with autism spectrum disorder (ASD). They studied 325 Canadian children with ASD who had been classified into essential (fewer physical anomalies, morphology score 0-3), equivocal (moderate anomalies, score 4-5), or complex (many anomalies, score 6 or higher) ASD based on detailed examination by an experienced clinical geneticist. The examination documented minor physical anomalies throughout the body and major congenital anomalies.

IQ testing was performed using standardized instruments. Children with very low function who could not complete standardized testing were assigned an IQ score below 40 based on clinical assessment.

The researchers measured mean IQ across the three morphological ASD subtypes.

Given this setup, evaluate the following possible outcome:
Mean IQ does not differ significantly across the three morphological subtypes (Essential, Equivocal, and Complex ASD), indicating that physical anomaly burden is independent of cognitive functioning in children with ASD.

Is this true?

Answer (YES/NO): NO